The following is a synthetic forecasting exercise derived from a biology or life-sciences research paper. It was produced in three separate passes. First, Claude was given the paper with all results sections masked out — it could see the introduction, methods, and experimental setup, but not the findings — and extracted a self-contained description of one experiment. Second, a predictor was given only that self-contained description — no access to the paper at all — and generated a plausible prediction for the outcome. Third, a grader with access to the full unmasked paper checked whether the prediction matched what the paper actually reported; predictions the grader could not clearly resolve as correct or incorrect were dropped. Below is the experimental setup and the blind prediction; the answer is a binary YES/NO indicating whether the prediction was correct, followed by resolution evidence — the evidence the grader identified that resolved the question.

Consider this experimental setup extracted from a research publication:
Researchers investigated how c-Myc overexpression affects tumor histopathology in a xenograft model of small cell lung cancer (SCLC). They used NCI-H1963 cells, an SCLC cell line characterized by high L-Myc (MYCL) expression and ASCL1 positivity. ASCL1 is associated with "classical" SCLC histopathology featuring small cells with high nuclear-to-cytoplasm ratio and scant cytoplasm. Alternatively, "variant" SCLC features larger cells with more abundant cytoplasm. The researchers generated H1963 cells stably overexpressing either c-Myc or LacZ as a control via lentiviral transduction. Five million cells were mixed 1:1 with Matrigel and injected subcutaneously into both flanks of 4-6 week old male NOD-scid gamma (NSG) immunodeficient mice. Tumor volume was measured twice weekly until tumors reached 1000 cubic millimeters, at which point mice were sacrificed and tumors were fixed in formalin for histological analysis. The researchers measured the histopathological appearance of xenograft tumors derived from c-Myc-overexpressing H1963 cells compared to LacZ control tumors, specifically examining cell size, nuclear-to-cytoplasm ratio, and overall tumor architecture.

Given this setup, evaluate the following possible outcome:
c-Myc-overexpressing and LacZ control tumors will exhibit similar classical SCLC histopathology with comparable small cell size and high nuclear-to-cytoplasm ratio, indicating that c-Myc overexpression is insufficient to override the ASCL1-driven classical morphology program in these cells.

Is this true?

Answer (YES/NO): NO